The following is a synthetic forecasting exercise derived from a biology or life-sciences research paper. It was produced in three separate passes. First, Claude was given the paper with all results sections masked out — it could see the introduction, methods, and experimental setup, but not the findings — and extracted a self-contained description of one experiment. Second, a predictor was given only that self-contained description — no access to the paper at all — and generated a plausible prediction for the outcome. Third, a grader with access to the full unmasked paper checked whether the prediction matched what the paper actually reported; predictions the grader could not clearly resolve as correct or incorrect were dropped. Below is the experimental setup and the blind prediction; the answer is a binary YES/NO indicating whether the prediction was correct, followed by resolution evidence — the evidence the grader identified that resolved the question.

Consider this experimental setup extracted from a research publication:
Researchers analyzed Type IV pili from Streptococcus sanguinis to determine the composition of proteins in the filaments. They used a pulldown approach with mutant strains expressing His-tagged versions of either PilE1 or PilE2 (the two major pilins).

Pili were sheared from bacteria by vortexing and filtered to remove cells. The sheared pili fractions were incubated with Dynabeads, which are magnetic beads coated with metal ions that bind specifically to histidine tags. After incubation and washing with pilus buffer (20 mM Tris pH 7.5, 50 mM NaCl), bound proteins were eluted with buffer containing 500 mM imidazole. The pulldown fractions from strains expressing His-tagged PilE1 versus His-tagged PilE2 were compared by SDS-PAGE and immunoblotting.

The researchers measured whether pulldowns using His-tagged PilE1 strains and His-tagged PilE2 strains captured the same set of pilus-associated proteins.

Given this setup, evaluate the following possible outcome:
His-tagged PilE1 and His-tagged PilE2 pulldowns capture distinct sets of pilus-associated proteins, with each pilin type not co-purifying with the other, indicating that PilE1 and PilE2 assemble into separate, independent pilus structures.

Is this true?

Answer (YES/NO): NO